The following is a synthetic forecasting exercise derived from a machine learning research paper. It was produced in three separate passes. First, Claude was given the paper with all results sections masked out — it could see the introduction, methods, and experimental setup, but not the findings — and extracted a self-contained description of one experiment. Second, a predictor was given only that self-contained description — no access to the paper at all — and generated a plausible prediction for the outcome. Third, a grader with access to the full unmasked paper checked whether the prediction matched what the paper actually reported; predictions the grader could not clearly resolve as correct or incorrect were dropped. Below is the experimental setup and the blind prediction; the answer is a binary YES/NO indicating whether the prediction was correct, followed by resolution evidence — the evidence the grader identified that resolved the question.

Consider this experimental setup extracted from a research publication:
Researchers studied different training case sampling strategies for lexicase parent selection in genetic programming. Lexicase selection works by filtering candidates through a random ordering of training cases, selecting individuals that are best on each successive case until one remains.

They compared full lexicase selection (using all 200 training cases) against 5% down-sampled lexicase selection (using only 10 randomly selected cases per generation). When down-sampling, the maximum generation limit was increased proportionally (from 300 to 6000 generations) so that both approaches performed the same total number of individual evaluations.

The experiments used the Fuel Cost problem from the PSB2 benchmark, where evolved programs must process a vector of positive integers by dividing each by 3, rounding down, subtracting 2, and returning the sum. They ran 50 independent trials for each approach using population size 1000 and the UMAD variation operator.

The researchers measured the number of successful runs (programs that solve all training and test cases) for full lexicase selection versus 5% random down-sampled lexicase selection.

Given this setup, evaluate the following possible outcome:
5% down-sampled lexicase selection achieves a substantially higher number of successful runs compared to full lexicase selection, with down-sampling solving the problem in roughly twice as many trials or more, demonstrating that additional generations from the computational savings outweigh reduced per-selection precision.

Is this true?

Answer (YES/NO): YES